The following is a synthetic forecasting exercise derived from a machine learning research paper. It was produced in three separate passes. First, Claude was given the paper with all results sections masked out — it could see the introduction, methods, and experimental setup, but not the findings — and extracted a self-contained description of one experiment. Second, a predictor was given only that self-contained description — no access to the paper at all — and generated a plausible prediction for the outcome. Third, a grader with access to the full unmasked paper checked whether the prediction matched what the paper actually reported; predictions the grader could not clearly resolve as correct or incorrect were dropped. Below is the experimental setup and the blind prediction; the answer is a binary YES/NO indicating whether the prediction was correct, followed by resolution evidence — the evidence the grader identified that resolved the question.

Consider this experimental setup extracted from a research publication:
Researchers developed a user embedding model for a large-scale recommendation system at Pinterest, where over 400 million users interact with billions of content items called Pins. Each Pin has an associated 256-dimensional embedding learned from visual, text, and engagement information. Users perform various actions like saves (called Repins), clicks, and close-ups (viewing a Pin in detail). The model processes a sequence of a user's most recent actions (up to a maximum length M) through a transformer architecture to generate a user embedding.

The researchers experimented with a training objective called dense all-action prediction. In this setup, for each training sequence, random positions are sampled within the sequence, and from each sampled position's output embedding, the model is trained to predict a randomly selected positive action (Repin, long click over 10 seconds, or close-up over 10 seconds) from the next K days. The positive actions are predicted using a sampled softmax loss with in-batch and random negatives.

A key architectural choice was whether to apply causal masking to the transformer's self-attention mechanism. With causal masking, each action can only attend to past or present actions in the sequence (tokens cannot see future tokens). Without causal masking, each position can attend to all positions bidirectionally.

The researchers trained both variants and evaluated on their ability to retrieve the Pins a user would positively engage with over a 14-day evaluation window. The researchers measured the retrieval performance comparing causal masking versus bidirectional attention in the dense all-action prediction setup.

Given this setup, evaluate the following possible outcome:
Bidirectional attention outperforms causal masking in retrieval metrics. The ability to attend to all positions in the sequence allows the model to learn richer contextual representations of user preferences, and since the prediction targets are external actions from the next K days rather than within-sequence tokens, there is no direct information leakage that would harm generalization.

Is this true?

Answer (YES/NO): NO